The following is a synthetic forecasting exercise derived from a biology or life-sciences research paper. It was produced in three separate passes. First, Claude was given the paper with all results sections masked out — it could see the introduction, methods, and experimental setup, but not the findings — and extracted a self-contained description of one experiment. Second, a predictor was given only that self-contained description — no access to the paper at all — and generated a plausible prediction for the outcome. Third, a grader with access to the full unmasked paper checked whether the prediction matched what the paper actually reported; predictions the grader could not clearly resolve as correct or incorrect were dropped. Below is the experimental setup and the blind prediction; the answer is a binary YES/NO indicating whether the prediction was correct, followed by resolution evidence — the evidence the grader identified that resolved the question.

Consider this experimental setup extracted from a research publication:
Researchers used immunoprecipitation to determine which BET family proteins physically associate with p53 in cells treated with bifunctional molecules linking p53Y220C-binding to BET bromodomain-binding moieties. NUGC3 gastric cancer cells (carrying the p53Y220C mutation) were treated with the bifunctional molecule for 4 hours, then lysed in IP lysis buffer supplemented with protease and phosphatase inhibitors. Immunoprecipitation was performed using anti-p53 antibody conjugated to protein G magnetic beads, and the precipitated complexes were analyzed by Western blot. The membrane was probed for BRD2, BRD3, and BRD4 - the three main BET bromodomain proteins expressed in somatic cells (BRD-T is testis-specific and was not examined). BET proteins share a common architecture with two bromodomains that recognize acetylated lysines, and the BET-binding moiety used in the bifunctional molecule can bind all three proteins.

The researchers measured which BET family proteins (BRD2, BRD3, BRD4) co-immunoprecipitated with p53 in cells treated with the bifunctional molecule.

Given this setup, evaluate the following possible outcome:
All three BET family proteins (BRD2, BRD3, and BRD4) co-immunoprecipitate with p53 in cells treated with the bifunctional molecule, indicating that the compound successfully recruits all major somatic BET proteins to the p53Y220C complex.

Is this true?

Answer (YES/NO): YES